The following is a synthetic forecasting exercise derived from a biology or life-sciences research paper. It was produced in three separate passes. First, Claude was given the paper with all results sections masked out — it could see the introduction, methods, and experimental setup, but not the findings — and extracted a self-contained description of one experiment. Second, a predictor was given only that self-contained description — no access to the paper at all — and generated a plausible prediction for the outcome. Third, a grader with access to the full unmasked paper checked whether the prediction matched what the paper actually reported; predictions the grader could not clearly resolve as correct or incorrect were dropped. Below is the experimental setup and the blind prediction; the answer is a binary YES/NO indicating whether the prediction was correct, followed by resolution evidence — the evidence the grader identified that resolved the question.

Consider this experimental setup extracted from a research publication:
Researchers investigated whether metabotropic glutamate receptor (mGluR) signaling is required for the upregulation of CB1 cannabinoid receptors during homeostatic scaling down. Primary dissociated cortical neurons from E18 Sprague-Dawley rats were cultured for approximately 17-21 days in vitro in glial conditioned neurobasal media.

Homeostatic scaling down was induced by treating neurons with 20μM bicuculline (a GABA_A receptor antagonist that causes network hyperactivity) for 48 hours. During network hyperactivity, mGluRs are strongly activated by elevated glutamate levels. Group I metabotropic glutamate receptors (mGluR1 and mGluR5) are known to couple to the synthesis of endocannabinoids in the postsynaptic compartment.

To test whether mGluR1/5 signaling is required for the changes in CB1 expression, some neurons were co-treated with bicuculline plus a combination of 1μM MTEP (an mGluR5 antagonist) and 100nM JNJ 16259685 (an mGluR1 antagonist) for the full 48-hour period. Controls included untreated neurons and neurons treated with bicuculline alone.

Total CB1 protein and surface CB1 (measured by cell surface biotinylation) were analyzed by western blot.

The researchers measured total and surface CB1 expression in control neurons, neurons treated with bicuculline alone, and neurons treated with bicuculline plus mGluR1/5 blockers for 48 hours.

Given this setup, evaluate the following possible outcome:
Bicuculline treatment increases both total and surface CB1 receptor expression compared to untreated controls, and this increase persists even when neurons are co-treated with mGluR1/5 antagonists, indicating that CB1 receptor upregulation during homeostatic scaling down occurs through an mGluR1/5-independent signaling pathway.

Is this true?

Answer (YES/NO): YES